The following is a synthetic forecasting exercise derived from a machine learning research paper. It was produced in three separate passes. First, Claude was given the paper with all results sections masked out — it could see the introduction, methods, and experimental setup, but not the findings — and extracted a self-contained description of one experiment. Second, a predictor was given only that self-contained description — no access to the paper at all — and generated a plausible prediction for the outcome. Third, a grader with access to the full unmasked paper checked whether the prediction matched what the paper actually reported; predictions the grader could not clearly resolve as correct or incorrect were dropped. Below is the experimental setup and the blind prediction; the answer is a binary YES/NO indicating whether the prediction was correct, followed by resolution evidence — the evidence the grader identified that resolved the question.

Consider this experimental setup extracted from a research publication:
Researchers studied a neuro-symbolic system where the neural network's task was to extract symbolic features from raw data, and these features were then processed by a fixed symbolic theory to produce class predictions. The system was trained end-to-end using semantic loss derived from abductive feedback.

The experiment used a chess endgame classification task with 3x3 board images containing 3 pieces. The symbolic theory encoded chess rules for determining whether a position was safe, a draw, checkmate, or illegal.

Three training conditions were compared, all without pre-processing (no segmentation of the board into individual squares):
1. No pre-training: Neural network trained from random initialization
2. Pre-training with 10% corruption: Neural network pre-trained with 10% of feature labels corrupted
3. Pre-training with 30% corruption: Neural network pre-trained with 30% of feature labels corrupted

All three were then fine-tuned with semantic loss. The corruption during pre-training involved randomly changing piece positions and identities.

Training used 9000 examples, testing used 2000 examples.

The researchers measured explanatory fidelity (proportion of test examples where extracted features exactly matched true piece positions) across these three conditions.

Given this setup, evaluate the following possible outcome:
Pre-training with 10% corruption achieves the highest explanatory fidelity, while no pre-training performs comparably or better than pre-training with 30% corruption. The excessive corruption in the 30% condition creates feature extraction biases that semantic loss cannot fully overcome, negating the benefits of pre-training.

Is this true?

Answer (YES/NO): NO